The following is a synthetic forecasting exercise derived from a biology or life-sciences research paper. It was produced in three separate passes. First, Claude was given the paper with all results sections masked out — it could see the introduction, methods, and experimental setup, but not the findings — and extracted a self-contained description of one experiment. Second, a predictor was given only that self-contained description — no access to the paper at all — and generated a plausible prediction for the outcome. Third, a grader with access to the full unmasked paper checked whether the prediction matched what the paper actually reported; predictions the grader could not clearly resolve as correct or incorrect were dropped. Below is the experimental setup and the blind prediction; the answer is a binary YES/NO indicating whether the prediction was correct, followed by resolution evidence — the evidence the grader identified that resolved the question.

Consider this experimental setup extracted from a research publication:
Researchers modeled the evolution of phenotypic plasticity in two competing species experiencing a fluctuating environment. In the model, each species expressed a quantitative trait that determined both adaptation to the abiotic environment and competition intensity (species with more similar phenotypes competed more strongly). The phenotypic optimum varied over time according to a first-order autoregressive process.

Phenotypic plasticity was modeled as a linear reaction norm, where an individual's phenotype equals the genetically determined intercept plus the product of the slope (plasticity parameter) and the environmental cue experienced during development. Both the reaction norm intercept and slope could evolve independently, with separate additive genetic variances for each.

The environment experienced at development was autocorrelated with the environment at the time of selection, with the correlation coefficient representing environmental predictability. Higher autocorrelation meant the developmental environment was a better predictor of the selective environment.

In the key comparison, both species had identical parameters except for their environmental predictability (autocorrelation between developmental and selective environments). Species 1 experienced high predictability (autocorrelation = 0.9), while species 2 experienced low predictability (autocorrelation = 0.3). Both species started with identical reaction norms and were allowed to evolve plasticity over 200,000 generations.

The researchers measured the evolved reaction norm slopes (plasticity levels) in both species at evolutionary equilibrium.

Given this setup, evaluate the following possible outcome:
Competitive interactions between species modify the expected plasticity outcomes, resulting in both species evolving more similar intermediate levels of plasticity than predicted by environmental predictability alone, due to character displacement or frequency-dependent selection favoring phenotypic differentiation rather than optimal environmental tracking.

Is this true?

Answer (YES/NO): YES